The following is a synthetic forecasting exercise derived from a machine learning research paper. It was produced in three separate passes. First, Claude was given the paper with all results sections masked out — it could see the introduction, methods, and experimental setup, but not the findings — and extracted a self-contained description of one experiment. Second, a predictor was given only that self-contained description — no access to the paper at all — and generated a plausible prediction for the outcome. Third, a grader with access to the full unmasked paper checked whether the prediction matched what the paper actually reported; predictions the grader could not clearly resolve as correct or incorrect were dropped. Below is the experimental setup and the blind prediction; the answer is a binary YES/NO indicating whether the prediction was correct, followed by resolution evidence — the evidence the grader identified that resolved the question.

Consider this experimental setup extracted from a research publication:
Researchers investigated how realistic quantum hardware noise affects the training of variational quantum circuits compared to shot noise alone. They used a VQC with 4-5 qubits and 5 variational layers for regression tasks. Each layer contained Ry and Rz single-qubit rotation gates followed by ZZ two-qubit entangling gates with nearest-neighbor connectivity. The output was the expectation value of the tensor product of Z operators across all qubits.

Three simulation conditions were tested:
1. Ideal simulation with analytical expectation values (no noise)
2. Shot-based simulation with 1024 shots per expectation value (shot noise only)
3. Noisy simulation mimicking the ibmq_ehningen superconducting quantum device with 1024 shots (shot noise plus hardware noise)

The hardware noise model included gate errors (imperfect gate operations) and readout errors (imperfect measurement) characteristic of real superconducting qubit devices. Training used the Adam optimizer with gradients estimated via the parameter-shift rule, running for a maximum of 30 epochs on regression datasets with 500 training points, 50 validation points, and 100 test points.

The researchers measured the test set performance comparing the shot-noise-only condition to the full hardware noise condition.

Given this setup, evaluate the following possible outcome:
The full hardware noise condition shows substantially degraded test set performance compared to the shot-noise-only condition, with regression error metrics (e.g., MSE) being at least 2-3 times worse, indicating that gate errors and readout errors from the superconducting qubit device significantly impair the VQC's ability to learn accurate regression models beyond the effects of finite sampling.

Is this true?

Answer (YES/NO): NO